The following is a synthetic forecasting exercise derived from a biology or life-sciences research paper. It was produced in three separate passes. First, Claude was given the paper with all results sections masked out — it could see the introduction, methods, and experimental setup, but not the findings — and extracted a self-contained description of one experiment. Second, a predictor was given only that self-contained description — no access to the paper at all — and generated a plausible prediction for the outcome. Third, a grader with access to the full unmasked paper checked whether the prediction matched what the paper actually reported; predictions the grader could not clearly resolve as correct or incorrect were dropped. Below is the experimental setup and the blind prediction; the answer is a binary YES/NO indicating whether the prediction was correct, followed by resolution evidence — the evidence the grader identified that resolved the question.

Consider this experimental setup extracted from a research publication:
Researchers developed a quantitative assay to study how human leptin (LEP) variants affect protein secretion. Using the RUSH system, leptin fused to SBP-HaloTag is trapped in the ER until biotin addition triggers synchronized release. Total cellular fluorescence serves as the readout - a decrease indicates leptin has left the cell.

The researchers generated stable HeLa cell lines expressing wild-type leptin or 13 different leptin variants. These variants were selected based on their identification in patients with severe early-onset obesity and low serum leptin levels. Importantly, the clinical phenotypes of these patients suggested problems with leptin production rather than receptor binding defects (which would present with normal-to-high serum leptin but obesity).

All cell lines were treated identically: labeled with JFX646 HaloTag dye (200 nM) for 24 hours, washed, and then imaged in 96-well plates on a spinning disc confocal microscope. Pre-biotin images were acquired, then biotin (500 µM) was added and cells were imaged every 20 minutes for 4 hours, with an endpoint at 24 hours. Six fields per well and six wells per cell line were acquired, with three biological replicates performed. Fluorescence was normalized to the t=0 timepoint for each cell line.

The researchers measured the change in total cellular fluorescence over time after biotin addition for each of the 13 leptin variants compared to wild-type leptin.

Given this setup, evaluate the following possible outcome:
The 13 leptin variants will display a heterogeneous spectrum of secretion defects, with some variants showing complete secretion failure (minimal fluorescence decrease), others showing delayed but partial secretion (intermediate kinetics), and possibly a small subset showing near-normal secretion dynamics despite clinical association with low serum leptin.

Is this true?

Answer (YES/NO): NO